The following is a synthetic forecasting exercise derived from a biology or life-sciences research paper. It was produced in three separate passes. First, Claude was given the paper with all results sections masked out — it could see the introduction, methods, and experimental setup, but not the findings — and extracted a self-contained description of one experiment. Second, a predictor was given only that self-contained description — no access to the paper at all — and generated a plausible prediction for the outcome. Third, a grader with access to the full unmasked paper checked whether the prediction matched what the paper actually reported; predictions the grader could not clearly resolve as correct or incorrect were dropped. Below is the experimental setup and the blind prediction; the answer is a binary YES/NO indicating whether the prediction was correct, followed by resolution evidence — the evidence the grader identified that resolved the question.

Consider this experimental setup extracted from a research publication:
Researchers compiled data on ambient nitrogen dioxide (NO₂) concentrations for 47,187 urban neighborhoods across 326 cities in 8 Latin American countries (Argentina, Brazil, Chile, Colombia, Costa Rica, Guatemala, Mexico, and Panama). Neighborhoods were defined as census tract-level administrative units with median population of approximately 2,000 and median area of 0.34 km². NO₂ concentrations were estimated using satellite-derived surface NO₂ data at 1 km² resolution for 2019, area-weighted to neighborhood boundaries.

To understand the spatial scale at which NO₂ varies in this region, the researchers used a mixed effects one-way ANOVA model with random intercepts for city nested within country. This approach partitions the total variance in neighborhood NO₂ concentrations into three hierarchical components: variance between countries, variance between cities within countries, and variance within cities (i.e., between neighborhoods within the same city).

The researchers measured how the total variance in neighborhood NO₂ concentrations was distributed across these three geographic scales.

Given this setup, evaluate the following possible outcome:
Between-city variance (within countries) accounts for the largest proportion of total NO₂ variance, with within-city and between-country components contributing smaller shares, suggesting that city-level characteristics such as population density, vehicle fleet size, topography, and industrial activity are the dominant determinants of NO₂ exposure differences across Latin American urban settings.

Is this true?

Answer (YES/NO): NO